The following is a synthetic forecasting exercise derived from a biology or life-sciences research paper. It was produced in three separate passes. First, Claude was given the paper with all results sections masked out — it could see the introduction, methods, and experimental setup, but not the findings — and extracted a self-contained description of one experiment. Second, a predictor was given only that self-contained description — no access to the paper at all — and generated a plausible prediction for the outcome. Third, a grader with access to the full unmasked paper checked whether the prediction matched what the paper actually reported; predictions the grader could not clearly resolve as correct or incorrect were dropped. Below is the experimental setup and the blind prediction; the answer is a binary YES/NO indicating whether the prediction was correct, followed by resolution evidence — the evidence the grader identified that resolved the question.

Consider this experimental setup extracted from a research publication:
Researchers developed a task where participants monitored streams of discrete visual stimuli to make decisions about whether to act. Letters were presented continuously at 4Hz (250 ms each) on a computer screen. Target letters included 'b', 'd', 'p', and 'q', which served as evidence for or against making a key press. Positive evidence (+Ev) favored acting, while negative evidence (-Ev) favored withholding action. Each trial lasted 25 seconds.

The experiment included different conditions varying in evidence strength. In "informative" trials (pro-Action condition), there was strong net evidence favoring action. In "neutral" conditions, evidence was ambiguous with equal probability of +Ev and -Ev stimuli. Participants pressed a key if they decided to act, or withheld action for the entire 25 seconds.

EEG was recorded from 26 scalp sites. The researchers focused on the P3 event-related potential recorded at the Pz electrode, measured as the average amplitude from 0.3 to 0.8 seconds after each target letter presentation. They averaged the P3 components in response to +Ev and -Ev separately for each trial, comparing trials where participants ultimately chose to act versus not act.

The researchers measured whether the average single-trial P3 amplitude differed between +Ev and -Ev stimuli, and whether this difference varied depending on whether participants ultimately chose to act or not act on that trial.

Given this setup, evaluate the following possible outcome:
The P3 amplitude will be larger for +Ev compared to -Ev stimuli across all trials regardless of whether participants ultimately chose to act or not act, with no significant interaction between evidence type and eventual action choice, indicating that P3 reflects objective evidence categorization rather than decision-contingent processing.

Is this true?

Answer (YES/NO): NO